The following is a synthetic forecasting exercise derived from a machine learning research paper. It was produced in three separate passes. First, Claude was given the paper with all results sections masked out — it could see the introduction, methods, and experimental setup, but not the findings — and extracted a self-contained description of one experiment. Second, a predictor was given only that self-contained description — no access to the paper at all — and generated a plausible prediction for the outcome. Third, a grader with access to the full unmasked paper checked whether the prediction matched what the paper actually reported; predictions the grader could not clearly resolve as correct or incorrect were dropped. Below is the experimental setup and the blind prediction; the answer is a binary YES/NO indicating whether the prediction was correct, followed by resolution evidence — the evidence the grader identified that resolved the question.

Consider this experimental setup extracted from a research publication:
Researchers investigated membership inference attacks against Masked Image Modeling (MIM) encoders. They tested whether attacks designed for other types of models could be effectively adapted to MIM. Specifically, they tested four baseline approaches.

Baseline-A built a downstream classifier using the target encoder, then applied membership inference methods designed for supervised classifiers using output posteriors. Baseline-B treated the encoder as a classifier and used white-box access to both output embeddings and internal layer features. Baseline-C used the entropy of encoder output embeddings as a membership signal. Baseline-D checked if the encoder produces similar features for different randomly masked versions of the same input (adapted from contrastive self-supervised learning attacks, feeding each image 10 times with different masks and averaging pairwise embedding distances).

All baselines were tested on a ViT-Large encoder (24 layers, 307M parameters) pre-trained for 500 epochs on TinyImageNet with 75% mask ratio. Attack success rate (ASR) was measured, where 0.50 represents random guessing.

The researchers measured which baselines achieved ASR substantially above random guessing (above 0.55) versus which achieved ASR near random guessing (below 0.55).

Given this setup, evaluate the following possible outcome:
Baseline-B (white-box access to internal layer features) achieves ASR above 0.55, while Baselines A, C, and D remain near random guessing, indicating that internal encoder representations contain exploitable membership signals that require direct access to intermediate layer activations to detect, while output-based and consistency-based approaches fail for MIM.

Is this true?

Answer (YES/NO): YES